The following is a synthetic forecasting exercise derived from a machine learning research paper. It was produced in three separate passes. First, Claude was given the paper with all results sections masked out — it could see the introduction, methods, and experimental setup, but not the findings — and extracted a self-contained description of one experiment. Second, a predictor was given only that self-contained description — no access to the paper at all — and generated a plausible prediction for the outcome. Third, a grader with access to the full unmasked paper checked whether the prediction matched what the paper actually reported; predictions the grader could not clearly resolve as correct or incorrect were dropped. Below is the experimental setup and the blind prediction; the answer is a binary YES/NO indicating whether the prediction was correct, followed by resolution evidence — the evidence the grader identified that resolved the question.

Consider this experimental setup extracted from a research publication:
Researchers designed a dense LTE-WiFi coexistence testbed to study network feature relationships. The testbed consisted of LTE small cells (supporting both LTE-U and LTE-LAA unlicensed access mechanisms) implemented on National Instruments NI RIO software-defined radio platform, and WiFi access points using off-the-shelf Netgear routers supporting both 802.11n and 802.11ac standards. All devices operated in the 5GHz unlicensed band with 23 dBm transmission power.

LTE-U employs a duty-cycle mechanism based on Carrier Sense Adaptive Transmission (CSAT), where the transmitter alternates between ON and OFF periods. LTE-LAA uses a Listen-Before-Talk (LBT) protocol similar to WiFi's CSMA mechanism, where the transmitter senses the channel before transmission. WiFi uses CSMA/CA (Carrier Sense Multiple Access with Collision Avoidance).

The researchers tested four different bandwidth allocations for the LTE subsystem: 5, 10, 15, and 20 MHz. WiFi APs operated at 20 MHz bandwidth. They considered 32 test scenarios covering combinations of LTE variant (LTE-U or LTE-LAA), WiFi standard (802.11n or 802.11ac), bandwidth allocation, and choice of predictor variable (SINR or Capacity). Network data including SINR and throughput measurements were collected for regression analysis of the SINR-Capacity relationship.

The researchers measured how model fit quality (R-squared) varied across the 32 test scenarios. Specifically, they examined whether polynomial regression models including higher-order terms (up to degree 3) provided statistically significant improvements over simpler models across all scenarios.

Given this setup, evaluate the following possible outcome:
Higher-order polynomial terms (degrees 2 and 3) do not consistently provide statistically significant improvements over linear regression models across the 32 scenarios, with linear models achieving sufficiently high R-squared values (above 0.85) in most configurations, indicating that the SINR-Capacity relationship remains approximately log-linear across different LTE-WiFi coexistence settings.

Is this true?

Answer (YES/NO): NO